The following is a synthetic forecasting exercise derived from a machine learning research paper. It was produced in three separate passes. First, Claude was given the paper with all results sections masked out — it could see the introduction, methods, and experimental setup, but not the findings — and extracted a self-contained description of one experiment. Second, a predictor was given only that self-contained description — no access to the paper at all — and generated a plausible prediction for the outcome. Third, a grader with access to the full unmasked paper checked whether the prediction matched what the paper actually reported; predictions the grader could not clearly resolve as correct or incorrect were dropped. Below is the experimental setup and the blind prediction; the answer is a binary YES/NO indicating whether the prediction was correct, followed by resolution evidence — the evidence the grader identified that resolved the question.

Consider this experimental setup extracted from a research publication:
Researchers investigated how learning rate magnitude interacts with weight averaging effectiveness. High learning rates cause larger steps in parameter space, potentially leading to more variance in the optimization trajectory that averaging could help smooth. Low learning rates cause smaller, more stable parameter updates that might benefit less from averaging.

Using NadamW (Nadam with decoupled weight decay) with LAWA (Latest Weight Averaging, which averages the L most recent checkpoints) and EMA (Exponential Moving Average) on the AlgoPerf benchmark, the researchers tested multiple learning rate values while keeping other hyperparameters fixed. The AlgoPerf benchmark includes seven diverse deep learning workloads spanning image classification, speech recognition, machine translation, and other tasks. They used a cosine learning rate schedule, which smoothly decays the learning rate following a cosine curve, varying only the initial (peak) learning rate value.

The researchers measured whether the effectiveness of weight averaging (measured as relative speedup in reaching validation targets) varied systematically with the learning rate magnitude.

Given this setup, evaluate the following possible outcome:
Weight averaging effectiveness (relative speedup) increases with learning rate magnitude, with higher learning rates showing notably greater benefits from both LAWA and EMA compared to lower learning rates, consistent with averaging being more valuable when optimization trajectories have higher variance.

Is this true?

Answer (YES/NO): NO